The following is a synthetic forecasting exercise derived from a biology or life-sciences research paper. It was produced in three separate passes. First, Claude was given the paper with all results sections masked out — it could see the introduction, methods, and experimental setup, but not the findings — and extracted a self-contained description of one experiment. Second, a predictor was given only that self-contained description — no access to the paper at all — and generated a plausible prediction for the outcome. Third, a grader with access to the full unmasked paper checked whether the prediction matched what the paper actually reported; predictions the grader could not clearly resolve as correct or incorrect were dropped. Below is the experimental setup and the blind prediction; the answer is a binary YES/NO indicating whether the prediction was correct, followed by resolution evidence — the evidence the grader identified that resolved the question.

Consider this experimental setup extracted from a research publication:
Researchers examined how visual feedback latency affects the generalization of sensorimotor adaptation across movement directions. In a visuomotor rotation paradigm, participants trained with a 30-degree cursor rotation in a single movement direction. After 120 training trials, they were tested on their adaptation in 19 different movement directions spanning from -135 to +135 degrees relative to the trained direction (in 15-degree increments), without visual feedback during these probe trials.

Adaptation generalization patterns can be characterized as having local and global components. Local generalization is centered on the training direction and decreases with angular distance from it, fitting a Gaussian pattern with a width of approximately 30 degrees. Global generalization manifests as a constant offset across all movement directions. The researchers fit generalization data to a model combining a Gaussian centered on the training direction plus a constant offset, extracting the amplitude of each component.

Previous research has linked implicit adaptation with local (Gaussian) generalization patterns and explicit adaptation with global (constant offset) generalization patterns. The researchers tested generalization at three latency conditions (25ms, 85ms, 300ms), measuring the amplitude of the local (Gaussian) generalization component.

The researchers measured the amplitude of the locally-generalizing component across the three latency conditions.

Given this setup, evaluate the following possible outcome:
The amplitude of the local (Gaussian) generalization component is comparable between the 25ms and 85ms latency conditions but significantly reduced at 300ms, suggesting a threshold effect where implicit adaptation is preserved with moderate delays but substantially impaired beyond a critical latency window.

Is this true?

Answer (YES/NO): NO